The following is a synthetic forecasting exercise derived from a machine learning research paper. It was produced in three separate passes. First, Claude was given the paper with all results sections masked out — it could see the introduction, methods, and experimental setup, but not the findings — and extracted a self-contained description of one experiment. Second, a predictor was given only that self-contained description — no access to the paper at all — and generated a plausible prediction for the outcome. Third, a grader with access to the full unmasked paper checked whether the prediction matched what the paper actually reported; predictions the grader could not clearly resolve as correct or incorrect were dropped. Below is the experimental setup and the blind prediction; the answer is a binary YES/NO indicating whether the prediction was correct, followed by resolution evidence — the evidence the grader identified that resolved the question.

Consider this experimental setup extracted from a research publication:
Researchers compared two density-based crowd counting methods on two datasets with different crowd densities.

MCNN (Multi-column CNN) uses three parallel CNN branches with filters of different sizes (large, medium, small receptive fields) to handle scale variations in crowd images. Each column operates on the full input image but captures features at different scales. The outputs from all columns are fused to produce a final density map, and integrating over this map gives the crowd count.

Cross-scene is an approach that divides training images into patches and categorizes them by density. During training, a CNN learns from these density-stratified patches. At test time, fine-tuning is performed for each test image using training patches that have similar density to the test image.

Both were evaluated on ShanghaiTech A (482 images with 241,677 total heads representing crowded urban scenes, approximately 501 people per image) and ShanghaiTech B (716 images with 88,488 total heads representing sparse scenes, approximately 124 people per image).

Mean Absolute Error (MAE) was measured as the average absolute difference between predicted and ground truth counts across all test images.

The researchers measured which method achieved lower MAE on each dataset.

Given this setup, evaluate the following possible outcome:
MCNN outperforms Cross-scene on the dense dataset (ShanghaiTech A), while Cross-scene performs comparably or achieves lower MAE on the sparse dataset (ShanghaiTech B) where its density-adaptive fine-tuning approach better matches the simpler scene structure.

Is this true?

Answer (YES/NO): NO